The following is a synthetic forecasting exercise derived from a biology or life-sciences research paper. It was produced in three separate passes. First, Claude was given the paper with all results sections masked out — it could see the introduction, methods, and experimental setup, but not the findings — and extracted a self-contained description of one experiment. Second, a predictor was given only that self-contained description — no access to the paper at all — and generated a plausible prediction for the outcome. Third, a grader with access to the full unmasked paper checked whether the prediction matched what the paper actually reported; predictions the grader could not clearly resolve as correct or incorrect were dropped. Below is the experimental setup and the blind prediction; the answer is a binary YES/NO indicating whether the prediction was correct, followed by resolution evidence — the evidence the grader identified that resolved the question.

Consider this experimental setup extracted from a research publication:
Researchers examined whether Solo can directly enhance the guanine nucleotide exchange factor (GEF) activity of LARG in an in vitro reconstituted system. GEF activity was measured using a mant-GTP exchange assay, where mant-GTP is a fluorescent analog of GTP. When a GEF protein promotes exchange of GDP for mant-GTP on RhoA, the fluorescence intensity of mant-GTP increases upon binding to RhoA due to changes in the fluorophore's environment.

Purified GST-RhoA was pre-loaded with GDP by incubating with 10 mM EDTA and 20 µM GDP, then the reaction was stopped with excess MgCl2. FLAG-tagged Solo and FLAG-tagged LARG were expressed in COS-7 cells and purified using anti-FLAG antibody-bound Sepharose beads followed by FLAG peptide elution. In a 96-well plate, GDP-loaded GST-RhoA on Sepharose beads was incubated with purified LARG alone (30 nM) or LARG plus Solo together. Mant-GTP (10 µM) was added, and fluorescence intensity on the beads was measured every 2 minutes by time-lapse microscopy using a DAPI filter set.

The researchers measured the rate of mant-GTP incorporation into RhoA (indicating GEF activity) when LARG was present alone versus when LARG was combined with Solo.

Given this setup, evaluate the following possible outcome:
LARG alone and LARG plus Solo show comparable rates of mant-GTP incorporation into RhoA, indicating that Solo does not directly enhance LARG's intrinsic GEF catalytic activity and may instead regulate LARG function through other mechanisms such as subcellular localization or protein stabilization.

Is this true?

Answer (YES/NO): YES